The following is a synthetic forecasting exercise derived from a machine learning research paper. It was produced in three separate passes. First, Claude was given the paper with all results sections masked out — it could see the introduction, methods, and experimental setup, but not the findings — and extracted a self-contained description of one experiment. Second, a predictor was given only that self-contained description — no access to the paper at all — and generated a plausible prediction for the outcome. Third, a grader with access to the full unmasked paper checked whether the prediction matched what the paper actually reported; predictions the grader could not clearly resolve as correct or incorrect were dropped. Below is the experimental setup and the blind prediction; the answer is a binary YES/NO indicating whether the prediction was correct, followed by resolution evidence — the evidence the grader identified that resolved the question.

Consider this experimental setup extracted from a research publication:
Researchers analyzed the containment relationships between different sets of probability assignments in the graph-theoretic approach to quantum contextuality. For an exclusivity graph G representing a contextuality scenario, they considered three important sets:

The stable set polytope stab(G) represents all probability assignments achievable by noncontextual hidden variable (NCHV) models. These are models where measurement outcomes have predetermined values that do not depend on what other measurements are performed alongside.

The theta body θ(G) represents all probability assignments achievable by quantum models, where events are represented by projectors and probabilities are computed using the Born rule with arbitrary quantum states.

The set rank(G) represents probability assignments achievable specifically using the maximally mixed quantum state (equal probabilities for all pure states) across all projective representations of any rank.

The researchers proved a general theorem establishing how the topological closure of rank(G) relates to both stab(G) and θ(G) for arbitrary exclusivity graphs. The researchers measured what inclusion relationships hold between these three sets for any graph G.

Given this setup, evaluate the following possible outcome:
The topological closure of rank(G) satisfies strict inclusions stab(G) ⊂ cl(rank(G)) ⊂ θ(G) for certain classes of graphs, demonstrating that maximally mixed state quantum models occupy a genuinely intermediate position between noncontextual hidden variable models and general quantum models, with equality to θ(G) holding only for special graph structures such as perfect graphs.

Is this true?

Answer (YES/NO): NO